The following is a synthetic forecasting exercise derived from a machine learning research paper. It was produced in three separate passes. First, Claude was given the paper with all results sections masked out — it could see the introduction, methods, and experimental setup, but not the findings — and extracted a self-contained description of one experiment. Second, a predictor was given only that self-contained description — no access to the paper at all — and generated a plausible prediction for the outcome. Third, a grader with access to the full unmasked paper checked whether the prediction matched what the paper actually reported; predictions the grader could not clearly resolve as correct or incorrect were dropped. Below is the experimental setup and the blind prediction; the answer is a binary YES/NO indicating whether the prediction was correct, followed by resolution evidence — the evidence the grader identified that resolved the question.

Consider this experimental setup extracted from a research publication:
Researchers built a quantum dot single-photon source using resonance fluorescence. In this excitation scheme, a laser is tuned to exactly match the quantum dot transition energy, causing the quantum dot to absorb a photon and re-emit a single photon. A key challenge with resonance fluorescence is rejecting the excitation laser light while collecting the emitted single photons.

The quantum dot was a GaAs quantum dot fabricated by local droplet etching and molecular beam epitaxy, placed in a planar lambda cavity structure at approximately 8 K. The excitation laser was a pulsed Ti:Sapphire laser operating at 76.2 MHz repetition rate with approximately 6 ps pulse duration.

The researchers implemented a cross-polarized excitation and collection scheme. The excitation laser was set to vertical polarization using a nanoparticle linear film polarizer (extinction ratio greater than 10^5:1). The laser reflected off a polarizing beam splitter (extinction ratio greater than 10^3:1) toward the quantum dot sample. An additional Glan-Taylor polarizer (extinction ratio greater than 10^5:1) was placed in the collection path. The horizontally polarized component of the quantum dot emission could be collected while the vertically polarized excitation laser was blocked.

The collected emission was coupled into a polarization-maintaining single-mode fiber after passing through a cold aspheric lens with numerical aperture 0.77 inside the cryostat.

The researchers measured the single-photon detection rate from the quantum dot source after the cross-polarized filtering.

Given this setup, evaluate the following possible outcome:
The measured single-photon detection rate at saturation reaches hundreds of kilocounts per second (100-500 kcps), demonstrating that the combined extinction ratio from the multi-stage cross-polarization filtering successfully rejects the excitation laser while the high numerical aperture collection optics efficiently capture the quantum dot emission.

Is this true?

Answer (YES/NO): YES